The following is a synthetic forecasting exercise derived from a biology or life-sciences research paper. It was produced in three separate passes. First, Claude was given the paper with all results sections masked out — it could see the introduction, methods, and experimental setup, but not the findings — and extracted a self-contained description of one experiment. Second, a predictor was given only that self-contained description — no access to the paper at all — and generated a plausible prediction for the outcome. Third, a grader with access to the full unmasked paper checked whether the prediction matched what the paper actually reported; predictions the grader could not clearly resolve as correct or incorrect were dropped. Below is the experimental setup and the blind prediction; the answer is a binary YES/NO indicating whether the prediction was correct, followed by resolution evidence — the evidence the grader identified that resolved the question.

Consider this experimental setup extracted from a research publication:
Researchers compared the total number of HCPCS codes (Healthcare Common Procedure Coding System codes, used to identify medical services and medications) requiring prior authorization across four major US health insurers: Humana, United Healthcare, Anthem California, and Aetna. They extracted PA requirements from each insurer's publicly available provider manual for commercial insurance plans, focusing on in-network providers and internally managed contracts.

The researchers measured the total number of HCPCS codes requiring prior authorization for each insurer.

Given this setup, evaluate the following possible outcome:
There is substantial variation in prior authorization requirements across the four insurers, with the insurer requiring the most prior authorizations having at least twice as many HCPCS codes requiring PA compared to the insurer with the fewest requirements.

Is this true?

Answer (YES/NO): YES